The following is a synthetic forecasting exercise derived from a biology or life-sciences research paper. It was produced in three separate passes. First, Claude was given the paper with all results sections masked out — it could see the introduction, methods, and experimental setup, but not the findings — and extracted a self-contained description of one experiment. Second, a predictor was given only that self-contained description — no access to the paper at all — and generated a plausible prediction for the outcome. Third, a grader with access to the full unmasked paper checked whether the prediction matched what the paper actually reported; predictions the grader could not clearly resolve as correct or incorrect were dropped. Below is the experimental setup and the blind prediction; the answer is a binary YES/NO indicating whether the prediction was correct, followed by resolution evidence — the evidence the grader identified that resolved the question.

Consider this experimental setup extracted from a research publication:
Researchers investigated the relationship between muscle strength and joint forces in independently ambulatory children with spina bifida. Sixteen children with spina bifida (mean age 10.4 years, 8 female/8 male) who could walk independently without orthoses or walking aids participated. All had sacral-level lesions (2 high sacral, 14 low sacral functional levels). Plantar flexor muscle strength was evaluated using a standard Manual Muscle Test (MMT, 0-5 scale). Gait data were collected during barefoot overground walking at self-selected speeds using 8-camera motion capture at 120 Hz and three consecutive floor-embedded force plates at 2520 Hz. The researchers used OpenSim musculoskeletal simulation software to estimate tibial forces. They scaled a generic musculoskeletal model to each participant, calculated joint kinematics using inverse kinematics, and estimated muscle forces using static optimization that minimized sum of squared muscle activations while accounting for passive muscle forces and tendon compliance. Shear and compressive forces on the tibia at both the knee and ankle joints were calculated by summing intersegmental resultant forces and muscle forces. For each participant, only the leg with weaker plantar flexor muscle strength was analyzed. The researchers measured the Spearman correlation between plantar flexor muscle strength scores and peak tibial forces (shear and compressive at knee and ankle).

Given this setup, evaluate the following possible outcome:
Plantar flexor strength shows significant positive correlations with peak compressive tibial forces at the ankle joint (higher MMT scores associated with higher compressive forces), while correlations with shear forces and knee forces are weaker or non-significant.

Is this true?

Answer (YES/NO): NO